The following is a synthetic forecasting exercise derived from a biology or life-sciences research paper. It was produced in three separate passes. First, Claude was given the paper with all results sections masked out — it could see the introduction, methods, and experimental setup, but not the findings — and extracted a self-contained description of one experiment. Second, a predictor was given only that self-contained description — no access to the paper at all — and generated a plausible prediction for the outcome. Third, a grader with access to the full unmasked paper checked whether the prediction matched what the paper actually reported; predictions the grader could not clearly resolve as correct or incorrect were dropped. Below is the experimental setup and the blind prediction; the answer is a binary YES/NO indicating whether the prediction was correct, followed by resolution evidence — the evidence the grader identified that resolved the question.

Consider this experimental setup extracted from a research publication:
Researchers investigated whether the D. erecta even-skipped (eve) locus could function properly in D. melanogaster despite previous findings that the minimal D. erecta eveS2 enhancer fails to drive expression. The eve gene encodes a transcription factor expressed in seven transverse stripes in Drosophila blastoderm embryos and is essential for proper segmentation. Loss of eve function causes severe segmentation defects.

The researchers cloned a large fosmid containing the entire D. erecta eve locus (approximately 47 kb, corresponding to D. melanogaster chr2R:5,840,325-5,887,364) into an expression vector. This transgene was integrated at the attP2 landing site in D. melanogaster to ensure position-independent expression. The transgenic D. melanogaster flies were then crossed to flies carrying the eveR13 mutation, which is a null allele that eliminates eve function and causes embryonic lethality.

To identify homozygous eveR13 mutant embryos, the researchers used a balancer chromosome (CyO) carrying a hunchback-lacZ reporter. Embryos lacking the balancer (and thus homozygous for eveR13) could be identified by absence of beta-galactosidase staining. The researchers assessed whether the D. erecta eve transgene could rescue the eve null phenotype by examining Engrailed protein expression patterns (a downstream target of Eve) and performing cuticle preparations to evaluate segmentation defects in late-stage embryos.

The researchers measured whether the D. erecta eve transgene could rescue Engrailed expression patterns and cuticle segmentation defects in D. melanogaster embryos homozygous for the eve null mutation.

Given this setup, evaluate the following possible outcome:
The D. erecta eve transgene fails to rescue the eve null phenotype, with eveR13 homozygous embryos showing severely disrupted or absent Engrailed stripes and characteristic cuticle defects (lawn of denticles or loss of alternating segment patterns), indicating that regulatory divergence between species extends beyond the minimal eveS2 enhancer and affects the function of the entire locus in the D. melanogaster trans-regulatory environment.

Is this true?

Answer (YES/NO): NO